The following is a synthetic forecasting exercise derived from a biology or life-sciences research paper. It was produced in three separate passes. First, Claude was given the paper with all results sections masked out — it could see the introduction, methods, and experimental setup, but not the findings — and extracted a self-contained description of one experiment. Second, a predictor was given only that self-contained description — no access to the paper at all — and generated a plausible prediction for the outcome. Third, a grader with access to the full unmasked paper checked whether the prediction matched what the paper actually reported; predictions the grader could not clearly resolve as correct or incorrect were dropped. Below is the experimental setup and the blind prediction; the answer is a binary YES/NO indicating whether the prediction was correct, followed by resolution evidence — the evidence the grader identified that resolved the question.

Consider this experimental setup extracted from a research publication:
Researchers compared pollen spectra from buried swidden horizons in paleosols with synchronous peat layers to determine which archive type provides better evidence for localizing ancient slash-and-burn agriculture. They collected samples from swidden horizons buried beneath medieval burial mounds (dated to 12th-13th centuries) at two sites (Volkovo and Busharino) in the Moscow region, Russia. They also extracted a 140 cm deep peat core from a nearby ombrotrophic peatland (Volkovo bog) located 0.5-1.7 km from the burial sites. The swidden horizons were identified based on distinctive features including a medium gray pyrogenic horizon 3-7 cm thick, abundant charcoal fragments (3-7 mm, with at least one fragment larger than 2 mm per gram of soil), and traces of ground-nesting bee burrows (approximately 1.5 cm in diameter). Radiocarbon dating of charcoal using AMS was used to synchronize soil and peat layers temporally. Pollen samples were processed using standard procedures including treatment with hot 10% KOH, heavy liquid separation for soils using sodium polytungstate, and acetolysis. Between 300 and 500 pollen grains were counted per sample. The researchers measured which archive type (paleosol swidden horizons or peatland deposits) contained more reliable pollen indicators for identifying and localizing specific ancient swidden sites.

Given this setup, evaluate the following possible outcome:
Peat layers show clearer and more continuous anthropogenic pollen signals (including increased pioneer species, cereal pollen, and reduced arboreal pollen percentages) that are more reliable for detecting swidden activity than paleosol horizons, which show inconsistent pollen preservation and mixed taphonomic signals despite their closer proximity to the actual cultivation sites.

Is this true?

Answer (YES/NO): NO